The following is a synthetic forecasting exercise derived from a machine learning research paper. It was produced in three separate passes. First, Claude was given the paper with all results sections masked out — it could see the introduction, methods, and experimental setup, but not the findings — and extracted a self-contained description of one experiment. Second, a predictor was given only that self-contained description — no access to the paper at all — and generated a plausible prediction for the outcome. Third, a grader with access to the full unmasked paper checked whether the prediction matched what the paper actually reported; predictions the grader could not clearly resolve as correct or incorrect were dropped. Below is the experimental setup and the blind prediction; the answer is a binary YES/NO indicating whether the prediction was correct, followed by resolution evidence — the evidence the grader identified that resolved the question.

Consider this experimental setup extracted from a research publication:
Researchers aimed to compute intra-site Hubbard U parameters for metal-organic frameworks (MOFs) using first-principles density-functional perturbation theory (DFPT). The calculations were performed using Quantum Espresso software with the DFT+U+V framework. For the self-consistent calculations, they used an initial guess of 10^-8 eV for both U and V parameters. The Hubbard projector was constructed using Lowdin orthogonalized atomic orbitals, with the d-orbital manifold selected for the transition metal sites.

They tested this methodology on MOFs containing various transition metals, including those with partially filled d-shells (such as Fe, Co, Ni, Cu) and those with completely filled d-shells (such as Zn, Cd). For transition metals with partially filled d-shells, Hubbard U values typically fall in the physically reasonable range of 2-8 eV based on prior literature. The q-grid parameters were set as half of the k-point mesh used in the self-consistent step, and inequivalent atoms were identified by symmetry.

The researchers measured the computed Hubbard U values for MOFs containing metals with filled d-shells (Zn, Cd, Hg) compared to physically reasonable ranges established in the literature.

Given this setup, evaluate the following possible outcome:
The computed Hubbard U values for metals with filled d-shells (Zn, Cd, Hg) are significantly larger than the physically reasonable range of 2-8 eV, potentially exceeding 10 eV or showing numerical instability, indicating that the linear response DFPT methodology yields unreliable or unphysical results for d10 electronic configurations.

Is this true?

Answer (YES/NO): YES